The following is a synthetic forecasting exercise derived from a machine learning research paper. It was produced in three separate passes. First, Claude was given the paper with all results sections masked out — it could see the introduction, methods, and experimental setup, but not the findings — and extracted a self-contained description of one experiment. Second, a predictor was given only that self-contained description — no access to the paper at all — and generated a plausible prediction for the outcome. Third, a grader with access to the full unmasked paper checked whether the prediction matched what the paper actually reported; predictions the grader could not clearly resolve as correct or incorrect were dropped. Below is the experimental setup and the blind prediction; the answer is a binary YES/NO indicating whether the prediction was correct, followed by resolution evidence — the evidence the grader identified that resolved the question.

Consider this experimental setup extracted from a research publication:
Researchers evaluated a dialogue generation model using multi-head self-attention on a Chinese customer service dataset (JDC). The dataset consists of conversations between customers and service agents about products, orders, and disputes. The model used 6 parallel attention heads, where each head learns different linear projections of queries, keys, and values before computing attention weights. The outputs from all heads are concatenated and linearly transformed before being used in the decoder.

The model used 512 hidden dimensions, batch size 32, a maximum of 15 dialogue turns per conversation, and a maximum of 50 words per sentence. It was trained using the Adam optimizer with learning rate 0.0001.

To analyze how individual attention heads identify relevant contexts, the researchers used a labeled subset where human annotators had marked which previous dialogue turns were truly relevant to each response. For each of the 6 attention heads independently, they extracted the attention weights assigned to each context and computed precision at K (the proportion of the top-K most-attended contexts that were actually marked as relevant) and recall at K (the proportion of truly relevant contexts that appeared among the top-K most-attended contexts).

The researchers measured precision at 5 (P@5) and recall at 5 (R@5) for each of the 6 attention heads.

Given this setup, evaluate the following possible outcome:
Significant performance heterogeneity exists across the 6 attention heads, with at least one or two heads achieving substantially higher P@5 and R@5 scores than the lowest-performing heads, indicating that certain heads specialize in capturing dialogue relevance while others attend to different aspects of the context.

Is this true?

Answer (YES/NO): NO